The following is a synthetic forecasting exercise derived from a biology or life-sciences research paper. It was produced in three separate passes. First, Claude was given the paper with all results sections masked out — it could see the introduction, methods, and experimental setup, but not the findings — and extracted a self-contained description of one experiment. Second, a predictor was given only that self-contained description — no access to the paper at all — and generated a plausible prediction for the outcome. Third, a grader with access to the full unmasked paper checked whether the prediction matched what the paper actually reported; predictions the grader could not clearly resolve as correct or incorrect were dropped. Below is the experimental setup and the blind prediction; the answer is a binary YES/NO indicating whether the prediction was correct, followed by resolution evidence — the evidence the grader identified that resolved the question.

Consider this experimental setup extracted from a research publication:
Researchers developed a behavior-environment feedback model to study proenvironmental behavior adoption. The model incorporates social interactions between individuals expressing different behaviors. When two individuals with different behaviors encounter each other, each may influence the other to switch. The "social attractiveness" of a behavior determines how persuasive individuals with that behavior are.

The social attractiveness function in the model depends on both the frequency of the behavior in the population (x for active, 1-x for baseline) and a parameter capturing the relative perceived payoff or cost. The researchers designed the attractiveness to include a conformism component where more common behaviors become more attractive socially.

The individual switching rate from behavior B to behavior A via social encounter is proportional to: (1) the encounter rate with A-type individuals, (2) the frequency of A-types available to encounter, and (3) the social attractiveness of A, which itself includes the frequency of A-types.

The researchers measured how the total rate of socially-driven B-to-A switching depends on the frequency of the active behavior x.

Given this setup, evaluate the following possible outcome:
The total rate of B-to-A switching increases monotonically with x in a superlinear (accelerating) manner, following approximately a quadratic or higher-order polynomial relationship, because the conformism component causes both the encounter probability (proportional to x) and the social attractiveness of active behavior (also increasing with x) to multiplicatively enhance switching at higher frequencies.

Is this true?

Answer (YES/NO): NO